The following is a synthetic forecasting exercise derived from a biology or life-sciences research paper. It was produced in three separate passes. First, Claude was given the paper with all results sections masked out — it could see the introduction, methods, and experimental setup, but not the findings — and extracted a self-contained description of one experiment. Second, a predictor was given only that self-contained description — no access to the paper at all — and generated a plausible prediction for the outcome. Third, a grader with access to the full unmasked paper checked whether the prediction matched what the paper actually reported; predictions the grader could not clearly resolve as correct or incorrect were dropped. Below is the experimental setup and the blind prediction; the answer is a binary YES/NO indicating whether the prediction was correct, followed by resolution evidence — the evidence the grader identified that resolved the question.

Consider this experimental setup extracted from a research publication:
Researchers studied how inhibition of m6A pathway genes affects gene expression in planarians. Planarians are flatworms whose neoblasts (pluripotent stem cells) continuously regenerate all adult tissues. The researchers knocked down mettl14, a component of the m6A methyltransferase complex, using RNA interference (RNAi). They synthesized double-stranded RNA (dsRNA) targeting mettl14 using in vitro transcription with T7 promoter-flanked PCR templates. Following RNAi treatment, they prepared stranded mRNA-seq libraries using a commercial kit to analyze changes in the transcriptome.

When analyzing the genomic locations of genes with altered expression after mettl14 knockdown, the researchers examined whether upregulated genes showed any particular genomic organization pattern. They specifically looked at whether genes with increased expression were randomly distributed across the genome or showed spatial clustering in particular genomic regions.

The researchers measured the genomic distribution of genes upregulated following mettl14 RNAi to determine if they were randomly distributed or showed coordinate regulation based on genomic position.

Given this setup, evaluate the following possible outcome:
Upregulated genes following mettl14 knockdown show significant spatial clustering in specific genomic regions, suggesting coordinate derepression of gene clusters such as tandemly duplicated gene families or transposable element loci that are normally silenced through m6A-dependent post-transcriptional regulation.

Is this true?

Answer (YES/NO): YES